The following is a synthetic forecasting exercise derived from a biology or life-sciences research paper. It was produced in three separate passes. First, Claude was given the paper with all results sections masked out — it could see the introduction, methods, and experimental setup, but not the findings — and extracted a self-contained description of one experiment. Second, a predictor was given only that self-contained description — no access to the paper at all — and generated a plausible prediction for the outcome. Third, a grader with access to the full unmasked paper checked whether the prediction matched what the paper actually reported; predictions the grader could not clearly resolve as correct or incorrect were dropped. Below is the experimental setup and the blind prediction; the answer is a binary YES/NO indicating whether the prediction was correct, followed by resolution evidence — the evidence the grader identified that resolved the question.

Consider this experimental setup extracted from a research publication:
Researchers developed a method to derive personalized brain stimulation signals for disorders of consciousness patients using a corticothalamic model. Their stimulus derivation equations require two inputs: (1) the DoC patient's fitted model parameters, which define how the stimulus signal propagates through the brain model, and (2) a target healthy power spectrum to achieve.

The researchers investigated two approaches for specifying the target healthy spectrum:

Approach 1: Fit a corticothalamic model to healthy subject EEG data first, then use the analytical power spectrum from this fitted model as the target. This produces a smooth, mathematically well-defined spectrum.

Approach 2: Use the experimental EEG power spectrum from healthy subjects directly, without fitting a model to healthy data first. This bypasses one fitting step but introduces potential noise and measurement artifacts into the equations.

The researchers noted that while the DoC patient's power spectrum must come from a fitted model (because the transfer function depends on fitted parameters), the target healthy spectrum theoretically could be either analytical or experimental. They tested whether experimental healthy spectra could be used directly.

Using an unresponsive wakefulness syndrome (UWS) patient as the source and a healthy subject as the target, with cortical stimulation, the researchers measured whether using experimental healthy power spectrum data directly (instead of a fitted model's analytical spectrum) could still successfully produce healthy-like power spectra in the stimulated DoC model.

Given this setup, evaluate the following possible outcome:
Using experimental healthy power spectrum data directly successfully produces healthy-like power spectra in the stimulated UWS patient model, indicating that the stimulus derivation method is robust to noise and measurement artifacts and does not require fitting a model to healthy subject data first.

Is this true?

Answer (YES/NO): YES